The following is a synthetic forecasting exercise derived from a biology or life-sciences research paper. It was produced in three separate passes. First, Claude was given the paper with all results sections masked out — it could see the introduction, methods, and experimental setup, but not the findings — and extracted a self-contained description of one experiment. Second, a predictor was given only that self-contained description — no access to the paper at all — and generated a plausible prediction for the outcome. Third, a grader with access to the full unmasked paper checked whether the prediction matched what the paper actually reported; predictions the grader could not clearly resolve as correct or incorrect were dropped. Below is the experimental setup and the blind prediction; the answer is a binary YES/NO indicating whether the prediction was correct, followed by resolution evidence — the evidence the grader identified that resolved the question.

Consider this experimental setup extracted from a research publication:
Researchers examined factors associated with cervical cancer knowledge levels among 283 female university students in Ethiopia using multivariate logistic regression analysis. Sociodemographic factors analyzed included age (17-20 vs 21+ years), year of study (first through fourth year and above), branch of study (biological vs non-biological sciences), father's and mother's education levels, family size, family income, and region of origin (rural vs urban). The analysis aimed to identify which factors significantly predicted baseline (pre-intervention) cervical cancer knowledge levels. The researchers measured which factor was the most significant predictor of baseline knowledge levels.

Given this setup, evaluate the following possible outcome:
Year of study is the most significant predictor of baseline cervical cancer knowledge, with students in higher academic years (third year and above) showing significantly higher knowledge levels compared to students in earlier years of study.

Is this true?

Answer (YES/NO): NO